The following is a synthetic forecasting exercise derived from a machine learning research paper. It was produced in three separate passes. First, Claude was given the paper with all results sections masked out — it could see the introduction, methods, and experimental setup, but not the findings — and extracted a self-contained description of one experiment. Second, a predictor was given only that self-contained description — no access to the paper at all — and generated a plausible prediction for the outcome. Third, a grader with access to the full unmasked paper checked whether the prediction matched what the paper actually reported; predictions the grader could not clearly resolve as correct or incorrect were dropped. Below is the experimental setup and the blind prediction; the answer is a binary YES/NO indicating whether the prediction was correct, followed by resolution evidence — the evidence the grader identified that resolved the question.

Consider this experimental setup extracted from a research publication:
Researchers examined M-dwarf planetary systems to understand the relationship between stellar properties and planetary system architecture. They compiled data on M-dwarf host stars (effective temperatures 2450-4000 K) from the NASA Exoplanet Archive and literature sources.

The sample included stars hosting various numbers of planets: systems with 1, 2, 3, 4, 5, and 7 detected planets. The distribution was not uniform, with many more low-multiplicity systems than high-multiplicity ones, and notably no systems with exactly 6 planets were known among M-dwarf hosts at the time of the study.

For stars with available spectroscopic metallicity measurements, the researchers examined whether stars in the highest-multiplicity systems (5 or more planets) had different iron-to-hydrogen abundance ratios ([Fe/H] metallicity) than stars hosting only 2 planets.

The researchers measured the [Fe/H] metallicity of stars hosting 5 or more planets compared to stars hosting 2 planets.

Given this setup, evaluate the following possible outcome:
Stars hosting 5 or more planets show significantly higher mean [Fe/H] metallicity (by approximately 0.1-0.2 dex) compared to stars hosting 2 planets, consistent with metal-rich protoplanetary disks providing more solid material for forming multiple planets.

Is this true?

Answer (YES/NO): NO